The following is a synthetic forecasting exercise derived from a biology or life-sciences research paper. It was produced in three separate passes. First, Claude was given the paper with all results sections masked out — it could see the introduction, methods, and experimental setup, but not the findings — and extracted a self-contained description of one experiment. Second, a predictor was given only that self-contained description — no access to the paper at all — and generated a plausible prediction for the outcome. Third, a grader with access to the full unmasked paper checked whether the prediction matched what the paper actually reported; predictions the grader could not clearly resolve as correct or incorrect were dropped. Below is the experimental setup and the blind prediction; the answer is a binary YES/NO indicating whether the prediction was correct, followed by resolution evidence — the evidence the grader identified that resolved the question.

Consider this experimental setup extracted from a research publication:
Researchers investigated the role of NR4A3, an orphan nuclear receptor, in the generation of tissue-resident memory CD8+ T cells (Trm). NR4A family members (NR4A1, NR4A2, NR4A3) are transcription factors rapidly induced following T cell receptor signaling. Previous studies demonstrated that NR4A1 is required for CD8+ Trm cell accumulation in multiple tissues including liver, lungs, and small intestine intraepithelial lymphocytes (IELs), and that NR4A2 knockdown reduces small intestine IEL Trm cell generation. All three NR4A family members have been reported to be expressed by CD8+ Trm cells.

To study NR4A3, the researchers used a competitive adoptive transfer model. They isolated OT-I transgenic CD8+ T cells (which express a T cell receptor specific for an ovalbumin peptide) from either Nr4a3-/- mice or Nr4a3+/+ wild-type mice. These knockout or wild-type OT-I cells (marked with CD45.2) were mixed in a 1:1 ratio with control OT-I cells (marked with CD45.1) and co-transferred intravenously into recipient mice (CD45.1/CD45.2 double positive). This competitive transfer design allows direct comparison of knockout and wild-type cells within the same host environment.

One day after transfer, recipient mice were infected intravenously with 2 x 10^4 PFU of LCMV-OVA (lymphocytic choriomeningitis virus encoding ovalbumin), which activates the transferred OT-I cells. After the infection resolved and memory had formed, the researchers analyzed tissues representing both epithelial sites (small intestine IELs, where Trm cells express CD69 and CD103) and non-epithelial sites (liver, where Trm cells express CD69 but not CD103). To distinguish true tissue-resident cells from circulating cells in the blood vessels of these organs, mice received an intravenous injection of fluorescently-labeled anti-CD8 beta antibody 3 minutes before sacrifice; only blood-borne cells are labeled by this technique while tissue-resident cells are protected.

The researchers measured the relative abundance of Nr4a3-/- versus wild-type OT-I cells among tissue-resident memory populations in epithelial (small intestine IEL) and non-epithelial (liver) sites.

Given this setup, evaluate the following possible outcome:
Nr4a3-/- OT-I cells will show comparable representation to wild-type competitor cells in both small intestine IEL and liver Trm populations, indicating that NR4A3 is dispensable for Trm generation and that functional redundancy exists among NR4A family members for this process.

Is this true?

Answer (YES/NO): YES